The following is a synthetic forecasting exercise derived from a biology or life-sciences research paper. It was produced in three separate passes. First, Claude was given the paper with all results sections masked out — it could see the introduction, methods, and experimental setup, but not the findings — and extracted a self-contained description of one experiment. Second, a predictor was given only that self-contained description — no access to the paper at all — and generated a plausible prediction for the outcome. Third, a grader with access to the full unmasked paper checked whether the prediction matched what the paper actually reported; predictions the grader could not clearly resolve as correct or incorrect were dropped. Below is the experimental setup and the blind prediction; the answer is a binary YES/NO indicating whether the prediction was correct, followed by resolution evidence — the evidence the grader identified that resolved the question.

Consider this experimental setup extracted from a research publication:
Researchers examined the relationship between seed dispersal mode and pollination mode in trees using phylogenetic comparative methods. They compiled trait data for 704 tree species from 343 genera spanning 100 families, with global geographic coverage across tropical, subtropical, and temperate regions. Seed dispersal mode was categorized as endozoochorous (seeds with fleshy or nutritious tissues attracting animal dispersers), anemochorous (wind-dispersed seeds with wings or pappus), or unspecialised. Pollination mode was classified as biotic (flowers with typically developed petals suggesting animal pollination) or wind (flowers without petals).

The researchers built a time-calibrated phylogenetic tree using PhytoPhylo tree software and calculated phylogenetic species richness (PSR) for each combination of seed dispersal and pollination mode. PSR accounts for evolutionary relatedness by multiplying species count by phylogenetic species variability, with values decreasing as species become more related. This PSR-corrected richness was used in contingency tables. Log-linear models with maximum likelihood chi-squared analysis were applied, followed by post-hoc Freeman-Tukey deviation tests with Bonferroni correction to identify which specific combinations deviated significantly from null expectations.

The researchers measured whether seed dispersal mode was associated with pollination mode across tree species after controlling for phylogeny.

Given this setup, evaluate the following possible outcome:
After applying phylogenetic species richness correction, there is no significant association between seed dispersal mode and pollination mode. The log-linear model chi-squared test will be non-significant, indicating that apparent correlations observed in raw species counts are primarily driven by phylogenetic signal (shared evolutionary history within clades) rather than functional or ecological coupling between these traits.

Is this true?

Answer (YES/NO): NO